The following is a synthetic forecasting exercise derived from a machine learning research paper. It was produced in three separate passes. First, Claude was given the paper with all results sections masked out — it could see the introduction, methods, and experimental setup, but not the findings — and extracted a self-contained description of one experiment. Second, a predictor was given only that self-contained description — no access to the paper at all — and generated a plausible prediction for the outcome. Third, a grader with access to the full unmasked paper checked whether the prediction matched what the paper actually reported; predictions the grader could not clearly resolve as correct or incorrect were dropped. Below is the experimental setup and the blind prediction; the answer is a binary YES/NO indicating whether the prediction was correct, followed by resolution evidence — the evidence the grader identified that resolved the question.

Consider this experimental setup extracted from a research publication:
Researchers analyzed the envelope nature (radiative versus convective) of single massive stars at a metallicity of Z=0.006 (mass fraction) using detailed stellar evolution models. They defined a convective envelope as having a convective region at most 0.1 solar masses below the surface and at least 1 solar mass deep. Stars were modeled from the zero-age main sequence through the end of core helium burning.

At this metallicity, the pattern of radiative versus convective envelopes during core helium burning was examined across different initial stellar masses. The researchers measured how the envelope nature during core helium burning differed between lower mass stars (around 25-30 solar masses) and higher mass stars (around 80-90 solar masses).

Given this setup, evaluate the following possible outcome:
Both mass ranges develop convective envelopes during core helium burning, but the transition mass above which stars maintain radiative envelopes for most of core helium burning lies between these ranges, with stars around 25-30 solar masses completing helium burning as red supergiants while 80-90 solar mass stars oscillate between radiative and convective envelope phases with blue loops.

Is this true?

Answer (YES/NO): NO